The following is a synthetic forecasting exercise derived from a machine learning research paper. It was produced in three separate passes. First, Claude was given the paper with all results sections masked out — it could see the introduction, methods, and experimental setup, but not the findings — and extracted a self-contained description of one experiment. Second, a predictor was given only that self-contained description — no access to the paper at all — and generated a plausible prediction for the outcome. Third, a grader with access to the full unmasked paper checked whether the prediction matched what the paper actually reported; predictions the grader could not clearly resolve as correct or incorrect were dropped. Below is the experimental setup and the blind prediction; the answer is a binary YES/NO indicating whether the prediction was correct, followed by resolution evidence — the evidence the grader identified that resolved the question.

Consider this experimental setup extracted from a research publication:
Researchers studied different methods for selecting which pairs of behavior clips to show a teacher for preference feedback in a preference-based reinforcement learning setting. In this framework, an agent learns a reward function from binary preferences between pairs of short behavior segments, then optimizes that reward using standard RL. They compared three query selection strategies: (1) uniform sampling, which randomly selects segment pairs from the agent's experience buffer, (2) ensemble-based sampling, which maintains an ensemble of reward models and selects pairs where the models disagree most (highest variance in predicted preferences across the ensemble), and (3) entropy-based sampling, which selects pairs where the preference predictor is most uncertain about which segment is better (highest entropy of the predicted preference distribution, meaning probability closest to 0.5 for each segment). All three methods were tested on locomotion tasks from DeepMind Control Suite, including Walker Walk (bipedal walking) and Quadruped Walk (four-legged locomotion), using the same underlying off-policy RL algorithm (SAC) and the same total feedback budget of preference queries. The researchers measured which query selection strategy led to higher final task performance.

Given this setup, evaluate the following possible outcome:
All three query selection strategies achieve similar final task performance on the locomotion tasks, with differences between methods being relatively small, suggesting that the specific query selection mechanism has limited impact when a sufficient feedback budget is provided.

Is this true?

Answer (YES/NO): NO